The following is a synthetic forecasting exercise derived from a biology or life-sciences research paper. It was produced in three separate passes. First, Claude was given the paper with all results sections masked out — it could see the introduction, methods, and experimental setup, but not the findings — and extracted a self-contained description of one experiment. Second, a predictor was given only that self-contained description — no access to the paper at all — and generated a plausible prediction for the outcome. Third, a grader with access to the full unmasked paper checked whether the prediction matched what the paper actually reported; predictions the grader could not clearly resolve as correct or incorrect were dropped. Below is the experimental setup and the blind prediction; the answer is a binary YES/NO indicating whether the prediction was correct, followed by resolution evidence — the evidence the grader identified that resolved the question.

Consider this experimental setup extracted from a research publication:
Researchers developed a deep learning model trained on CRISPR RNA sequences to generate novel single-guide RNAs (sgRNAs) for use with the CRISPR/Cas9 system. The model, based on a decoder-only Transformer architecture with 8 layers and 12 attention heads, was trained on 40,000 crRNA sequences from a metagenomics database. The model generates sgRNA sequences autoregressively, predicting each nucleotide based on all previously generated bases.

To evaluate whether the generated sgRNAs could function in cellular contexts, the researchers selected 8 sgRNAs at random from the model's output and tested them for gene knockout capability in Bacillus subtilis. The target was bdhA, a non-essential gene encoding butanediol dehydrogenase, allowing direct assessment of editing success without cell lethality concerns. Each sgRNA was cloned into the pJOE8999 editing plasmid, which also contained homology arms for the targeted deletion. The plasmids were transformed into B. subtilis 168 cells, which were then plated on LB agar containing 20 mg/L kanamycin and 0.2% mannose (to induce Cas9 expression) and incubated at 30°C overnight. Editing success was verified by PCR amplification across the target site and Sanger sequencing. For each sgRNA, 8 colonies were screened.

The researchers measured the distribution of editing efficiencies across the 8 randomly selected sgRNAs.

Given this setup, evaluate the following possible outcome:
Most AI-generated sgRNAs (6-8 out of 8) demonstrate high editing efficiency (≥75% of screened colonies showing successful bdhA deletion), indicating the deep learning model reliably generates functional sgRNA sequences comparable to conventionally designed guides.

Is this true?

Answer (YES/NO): NO